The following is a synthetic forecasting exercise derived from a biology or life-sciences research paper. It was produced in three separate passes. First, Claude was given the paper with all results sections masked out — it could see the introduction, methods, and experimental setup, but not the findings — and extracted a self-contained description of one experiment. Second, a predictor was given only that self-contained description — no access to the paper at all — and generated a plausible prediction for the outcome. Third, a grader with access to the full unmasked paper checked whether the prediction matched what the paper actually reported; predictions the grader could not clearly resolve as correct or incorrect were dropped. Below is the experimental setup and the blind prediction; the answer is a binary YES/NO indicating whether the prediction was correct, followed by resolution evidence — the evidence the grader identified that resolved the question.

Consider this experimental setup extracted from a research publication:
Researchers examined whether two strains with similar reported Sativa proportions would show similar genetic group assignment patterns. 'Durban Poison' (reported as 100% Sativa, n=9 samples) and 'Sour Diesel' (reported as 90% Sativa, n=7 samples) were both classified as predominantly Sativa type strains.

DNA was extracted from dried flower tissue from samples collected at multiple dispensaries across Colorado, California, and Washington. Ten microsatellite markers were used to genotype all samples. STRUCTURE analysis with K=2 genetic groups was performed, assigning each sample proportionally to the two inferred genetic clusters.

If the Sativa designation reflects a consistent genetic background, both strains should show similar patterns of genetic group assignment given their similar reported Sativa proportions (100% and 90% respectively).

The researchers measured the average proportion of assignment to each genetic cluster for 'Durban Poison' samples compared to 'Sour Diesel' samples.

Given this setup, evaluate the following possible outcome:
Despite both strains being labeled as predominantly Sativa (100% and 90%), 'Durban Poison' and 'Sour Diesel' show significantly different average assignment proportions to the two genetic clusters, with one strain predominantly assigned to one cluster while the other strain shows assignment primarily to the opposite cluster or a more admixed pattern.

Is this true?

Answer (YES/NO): YES